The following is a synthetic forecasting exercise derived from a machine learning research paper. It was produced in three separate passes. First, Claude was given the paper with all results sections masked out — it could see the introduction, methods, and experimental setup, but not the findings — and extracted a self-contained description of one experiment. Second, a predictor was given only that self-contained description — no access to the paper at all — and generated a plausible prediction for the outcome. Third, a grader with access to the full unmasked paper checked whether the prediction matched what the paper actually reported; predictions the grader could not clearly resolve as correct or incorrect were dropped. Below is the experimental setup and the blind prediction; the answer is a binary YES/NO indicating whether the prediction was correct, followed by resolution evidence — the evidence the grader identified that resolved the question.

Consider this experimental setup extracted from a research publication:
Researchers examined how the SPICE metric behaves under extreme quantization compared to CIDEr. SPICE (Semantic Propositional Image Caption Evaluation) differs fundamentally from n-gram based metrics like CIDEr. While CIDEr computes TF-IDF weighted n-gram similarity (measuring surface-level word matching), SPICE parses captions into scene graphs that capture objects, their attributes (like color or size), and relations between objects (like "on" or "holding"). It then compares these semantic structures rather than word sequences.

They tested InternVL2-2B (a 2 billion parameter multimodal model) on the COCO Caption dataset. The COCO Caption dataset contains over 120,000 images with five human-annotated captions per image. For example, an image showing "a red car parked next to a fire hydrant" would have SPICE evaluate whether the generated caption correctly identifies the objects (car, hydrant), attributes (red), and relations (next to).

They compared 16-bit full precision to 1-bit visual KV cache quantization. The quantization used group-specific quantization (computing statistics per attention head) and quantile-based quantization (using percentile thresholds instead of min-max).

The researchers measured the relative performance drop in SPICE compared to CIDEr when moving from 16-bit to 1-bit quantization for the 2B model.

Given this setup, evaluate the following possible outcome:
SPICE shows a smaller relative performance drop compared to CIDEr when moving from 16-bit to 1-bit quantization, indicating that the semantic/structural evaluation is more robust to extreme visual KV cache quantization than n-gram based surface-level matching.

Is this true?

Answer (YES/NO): YES